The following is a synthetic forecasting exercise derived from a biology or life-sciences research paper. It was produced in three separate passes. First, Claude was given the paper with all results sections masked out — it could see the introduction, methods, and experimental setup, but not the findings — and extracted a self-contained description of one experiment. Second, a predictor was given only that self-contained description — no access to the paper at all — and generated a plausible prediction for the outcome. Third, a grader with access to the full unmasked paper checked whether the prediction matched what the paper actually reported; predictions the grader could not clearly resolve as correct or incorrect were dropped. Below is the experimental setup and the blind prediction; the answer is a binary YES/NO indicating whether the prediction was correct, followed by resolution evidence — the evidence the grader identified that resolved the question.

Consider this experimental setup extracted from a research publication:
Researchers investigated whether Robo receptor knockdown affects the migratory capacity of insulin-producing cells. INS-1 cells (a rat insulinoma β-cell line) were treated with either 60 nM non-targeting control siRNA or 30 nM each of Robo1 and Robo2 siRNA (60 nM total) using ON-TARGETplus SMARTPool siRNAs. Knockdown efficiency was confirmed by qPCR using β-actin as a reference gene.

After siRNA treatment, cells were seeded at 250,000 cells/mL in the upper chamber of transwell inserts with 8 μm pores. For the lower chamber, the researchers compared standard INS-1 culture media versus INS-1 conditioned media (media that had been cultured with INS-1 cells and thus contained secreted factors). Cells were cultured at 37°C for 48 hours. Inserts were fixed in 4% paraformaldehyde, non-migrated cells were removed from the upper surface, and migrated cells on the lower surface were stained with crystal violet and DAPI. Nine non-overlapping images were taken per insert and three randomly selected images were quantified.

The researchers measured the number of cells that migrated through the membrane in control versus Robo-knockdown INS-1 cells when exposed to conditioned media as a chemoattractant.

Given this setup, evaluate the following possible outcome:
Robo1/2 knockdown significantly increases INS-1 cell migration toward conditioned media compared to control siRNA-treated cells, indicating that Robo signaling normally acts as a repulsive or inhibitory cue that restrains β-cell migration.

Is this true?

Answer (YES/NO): NO